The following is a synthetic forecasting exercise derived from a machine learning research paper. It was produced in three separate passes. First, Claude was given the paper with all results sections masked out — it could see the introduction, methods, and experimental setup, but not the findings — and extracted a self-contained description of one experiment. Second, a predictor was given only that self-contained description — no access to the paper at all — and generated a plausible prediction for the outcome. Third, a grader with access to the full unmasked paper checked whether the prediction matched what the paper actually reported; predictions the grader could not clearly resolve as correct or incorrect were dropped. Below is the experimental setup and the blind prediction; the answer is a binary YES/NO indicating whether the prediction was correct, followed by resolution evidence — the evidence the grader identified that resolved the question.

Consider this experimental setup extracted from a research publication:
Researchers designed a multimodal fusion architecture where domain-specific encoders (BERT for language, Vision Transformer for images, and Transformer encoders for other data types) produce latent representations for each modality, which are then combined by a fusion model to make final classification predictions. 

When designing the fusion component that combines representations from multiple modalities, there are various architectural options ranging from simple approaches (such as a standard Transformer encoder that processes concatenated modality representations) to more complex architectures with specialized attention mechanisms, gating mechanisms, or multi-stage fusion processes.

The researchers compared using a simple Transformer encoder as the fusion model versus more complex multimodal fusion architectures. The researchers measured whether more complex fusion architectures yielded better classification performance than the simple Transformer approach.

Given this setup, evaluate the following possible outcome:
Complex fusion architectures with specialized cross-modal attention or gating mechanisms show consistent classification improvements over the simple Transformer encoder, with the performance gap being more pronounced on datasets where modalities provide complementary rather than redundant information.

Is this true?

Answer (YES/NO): NO